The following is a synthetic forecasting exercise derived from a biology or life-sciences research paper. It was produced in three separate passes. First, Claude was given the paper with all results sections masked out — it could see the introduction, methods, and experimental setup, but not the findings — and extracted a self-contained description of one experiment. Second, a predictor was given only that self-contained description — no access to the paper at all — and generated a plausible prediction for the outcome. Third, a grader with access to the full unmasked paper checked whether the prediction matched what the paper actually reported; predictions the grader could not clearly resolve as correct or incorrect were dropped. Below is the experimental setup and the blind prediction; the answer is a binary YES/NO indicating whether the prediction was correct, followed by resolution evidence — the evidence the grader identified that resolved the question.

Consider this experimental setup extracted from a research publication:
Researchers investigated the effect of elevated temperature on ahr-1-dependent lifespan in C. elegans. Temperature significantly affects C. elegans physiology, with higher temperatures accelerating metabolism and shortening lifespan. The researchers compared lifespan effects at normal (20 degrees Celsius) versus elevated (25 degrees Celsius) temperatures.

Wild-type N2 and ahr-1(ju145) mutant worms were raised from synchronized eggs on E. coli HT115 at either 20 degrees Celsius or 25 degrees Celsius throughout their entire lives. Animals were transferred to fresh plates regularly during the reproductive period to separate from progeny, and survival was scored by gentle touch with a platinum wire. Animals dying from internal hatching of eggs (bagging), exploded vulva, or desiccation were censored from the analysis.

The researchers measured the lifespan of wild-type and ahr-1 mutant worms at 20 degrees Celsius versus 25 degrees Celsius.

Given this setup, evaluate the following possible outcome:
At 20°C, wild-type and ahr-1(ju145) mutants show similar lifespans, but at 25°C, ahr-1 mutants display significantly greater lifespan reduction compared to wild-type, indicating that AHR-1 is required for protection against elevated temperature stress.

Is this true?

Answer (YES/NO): NO